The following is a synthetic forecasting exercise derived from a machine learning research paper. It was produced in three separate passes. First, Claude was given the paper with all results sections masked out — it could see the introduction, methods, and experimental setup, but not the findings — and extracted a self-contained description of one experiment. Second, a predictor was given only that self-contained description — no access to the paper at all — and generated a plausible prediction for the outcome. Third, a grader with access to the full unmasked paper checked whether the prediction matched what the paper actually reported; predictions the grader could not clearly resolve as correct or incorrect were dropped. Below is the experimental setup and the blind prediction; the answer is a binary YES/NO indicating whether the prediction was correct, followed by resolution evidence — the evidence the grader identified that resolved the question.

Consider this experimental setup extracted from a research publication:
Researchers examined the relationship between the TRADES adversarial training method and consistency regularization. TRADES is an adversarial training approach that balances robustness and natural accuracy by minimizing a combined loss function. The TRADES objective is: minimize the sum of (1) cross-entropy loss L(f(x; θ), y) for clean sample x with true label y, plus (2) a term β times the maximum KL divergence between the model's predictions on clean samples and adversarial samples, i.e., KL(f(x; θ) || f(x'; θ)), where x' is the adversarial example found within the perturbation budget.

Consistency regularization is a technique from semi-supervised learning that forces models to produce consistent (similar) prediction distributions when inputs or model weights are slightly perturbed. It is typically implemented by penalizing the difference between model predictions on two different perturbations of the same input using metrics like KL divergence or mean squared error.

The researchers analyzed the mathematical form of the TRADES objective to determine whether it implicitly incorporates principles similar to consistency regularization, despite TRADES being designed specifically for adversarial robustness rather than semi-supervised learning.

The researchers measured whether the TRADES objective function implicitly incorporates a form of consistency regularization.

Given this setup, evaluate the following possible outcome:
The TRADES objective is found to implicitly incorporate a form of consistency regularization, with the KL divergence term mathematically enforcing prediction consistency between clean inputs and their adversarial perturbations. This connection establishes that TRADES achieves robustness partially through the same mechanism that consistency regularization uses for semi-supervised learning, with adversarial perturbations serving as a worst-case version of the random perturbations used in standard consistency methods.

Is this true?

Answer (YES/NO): YES